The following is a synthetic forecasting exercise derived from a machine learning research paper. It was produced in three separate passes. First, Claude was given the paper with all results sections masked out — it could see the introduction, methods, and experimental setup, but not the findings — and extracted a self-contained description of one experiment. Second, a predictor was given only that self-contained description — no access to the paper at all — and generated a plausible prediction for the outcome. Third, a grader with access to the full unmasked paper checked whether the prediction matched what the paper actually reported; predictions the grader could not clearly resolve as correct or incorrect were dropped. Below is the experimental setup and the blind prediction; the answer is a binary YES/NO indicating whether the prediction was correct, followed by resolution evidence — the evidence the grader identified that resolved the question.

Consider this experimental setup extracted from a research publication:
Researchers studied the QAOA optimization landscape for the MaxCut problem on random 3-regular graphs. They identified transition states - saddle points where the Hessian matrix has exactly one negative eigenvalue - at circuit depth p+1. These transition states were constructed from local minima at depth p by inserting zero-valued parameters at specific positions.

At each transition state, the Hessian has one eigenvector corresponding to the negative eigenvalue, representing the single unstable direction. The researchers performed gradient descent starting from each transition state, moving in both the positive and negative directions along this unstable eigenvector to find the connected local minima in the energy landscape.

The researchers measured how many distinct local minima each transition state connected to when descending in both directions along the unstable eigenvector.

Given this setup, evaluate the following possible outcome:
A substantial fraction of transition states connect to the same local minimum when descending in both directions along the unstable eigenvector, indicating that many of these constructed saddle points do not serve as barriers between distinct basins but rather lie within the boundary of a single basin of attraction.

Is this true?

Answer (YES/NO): NO